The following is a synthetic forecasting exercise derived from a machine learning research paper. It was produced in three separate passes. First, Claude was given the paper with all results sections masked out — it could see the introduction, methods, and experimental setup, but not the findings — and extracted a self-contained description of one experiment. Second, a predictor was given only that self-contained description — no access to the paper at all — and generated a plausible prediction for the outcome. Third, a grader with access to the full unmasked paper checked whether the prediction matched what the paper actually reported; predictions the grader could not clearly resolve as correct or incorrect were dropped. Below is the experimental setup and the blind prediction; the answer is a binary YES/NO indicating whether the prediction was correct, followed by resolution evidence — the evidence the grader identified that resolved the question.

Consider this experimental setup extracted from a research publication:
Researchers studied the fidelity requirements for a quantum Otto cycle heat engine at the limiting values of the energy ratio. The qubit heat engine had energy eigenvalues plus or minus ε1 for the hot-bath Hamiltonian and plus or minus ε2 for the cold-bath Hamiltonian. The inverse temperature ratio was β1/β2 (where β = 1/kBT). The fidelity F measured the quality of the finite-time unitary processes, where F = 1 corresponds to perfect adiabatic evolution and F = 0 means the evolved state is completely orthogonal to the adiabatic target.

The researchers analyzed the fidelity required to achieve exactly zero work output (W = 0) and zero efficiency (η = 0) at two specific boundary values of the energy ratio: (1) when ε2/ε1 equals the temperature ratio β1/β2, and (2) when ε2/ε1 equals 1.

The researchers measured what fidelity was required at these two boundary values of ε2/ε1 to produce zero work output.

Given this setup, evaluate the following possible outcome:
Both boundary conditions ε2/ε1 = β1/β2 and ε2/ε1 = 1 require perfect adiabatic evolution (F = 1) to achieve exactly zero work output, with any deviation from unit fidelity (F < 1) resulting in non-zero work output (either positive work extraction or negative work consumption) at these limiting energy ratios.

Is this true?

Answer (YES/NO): YES